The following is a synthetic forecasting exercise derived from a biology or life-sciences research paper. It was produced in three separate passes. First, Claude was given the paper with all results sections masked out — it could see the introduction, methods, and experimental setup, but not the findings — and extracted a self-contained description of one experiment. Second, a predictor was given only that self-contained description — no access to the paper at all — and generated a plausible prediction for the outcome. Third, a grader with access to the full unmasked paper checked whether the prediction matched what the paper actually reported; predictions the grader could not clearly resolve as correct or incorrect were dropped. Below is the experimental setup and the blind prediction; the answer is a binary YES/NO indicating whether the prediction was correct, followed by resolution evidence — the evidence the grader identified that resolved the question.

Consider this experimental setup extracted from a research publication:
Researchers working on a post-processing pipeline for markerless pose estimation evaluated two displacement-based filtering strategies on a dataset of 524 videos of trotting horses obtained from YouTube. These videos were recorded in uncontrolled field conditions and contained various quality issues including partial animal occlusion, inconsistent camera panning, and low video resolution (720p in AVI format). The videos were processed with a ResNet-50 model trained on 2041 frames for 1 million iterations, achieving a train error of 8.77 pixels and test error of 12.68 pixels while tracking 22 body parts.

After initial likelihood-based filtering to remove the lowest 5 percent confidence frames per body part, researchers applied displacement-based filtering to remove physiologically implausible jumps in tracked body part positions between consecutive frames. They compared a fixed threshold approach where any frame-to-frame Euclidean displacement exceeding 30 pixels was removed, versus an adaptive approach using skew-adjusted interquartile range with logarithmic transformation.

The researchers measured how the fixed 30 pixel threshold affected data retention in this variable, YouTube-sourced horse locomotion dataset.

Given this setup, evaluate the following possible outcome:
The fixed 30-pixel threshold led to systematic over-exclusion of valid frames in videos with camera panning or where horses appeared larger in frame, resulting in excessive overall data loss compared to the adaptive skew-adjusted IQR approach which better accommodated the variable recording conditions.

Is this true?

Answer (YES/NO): NO